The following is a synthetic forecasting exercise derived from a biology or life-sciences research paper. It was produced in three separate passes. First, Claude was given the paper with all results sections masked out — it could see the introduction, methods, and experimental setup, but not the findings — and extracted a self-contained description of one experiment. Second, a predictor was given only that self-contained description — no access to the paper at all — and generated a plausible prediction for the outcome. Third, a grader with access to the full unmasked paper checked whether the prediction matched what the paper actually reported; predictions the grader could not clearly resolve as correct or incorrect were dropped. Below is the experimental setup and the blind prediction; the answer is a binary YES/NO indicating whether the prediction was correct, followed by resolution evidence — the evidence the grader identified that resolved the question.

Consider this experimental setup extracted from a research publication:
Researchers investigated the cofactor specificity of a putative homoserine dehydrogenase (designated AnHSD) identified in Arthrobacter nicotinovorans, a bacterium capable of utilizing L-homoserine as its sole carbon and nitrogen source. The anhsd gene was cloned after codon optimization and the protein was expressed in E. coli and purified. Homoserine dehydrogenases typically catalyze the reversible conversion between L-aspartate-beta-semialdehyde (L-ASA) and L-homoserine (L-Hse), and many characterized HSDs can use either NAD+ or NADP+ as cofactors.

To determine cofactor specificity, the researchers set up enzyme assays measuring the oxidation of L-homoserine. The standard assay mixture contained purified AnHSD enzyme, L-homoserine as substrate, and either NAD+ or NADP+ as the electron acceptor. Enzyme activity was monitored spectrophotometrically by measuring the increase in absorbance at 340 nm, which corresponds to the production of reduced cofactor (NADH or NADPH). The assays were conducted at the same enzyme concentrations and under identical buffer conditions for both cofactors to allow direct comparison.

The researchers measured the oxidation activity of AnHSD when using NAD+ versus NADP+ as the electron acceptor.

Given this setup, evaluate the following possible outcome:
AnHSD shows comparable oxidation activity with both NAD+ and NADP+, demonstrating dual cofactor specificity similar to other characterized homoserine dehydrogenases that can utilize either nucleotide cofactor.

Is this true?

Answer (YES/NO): NO